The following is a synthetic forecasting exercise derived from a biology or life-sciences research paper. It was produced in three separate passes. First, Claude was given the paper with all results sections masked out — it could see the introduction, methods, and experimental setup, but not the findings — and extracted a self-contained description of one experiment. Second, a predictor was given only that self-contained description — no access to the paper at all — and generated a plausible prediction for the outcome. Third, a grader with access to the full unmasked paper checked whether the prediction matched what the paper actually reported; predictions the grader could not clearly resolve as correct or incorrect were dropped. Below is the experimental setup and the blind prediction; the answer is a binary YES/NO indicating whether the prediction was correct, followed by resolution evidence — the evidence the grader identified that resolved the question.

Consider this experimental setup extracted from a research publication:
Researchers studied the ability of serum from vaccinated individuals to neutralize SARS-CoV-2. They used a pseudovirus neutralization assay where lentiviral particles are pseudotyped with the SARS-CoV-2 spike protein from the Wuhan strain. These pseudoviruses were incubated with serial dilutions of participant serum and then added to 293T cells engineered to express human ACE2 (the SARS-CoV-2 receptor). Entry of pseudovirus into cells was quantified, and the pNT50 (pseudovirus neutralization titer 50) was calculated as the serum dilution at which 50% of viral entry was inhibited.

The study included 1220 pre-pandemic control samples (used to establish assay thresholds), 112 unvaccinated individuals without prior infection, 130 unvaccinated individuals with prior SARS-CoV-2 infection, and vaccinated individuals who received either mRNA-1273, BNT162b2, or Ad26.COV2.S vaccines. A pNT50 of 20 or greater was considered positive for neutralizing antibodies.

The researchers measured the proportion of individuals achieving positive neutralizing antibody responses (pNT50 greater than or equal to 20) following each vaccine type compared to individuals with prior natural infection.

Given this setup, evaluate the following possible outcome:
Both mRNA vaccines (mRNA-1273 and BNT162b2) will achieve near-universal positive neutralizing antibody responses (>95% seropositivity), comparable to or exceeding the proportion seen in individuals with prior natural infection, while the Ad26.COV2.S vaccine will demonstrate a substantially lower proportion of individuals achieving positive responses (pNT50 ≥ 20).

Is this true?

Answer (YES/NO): YES